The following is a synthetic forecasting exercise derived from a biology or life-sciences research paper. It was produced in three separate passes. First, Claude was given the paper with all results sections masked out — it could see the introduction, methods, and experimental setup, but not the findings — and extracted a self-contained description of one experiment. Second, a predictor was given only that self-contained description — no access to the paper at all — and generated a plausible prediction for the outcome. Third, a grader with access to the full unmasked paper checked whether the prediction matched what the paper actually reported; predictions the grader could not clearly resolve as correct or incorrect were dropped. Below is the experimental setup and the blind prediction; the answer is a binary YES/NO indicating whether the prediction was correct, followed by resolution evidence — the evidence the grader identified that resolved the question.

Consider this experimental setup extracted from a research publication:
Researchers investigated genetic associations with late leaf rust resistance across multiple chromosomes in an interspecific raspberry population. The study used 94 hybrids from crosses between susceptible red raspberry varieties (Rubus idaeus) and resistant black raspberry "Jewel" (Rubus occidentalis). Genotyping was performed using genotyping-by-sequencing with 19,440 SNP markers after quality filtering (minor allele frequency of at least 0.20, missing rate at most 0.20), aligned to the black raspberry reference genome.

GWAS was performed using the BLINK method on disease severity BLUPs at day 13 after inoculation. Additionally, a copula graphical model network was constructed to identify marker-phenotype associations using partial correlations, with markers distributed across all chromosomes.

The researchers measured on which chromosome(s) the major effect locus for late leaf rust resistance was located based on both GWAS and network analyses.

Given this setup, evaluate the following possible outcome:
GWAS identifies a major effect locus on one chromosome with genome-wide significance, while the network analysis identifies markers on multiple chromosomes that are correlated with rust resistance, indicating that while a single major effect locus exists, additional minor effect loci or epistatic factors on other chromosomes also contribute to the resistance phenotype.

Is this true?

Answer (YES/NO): YES